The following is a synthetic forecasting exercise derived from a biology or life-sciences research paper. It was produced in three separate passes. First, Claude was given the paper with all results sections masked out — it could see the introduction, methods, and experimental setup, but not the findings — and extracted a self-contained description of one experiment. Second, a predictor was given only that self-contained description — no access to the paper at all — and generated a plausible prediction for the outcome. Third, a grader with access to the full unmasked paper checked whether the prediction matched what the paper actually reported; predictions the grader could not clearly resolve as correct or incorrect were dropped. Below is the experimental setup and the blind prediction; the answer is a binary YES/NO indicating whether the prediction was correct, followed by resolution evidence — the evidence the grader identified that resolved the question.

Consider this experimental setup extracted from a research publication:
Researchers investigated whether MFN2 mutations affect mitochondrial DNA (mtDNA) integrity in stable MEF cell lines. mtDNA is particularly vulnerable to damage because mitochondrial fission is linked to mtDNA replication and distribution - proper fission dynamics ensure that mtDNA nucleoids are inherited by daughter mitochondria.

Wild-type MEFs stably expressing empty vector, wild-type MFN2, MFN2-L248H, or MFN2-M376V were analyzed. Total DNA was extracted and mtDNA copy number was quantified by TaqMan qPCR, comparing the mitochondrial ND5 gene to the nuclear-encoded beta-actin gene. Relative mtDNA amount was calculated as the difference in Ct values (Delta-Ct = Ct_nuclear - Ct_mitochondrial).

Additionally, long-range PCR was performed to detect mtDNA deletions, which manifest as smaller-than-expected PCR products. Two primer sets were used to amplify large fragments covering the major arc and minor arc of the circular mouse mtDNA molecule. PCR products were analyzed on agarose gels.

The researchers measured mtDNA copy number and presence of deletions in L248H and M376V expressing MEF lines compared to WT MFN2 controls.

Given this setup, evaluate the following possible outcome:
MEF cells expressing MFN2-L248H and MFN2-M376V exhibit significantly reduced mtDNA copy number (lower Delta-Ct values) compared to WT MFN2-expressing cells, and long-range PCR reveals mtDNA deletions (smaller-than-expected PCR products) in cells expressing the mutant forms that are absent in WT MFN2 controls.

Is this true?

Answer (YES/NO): NO